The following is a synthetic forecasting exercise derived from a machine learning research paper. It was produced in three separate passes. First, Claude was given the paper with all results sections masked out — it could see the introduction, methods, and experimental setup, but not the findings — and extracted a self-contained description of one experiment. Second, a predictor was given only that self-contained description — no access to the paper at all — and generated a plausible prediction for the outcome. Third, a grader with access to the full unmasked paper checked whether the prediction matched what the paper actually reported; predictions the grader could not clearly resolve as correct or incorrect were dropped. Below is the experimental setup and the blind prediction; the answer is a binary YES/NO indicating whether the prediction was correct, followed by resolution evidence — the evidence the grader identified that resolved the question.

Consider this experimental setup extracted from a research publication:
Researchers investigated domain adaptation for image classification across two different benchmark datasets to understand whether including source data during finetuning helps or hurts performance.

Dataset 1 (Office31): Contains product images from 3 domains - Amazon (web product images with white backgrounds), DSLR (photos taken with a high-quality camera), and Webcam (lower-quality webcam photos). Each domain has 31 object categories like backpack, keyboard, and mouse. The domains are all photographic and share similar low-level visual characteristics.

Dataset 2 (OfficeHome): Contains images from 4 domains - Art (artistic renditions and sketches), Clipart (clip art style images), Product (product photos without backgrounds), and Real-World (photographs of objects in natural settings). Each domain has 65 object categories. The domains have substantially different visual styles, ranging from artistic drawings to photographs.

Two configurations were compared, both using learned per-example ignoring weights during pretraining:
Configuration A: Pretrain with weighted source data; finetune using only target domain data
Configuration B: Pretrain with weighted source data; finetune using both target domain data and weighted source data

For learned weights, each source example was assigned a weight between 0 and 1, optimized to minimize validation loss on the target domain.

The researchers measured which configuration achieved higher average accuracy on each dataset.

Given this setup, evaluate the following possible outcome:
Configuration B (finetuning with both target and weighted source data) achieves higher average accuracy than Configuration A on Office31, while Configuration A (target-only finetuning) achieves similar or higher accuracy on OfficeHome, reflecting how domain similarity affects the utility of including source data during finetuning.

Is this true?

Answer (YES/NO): YES